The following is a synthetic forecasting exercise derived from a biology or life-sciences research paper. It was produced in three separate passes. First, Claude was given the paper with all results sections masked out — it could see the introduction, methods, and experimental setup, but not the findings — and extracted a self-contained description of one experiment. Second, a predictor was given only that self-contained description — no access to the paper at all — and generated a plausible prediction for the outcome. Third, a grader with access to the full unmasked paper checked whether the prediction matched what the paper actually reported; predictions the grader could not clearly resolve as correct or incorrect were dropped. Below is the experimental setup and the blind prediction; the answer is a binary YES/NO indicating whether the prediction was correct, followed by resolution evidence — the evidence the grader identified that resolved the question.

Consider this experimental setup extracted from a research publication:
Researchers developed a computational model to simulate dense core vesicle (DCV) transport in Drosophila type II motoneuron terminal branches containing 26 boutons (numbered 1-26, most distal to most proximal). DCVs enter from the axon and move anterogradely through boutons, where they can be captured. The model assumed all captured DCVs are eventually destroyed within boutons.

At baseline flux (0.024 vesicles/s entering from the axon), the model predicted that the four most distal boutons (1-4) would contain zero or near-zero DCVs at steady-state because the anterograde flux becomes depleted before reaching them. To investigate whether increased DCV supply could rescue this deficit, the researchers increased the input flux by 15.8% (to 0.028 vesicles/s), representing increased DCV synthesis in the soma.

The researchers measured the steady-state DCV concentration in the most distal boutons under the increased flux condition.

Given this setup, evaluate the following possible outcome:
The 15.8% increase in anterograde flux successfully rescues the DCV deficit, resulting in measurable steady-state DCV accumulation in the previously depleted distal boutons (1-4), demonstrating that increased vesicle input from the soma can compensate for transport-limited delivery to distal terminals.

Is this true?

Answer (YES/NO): NO